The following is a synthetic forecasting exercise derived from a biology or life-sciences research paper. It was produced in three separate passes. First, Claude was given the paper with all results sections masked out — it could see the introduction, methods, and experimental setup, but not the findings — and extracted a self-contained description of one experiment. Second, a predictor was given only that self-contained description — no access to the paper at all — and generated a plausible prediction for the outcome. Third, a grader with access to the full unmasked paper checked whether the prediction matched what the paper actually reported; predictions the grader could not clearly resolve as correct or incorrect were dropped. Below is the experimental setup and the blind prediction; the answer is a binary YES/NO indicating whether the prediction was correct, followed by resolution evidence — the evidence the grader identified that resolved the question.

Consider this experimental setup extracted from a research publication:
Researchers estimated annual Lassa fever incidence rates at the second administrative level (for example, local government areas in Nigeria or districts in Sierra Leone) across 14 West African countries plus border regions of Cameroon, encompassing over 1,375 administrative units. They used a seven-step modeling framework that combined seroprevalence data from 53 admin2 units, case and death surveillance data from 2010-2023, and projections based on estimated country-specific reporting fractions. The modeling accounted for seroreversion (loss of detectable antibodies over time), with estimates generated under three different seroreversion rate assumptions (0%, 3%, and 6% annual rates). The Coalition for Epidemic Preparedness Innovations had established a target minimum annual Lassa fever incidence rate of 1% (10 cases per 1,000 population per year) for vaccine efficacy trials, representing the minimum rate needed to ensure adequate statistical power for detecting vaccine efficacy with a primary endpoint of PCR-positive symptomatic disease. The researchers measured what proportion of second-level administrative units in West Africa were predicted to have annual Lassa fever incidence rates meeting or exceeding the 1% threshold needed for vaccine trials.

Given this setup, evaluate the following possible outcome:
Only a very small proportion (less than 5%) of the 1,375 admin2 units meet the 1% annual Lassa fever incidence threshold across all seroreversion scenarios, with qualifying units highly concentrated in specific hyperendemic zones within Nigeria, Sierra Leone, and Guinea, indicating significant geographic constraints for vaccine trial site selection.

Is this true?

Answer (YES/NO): YES